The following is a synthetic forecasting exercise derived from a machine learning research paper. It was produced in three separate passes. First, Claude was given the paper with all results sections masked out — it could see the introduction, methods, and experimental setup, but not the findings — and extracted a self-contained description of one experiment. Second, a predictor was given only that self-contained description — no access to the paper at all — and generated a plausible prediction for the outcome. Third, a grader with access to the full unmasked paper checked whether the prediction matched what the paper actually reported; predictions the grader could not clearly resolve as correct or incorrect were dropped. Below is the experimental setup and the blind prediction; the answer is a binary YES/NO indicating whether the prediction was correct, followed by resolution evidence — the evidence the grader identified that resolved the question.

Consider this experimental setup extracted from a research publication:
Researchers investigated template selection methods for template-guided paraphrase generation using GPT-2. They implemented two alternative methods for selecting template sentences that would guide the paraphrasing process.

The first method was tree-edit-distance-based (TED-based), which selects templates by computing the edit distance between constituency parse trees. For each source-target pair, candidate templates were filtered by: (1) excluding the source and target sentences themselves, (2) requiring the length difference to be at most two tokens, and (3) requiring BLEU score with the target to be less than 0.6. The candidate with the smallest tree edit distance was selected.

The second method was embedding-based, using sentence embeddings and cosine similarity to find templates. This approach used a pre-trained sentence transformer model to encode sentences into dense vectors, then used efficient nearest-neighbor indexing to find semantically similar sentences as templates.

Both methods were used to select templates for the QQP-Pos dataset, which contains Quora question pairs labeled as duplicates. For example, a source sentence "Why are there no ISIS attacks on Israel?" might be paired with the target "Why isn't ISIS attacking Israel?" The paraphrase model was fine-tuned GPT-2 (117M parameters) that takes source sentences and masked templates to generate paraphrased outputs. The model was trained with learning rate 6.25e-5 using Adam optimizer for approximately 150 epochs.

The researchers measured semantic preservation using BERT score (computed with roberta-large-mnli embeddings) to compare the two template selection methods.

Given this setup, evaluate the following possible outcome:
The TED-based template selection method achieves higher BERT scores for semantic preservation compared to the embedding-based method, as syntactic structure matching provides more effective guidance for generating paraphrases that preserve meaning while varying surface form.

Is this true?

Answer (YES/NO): NO